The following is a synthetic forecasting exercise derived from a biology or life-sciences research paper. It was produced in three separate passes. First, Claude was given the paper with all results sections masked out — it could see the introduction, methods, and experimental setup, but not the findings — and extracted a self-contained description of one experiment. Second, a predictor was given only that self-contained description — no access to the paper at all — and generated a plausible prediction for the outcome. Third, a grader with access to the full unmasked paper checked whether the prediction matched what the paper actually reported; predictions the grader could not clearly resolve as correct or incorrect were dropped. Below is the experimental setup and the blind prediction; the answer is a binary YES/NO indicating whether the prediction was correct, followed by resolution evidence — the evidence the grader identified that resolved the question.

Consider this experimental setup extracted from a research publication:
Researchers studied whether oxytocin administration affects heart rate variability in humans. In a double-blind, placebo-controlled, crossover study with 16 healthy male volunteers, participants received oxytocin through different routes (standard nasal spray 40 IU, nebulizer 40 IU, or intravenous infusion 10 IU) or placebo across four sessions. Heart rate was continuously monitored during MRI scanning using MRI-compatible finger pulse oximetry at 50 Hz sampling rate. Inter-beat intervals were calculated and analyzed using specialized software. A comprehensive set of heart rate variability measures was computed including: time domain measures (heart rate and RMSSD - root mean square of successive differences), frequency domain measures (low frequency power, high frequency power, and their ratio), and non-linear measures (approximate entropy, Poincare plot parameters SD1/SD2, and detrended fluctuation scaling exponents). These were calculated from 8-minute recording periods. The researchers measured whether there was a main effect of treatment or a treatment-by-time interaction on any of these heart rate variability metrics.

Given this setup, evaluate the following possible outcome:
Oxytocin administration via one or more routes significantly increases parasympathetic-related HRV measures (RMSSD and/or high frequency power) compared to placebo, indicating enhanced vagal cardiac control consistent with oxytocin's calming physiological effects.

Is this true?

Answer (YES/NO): NO